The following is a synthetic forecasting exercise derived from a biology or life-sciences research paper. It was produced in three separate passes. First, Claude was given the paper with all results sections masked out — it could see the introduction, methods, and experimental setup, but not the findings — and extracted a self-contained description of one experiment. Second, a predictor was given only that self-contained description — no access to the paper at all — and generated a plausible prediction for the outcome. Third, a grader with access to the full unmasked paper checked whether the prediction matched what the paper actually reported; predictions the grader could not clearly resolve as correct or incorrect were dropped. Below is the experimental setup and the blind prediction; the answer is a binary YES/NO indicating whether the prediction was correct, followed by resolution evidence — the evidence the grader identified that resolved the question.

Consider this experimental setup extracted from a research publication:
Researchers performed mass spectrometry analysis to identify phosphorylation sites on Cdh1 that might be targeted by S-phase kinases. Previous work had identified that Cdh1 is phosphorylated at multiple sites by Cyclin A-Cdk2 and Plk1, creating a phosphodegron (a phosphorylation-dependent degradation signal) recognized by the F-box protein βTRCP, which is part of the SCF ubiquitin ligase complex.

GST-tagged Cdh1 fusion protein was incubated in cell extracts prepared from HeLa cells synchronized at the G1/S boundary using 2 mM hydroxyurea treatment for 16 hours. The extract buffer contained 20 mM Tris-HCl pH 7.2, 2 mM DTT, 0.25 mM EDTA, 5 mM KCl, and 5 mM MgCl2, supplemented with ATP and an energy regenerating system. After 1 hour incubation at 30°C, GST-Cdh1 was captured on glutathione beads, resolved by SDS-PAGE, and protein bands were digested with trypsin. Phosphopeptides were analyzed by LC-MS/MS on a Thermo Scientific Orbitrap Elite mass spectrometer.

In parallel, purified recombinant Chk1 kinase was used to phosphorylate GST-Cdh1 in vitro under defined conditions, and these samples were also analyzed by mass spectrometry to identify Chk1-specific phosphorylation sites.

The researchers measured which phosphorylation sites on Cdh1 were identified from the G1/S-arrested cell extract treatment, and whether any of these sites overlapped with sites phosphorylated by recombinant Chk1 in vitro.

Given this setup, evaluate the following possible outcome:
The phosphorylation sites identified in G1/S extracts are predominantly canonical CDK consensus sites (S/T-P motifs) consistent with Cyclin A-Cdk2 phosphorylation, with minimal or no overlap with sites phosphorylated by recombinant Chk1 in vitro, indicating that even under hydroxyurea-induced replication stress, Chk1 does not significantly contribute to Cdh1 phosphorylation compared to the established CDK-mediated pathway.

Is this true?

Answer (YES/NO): NO